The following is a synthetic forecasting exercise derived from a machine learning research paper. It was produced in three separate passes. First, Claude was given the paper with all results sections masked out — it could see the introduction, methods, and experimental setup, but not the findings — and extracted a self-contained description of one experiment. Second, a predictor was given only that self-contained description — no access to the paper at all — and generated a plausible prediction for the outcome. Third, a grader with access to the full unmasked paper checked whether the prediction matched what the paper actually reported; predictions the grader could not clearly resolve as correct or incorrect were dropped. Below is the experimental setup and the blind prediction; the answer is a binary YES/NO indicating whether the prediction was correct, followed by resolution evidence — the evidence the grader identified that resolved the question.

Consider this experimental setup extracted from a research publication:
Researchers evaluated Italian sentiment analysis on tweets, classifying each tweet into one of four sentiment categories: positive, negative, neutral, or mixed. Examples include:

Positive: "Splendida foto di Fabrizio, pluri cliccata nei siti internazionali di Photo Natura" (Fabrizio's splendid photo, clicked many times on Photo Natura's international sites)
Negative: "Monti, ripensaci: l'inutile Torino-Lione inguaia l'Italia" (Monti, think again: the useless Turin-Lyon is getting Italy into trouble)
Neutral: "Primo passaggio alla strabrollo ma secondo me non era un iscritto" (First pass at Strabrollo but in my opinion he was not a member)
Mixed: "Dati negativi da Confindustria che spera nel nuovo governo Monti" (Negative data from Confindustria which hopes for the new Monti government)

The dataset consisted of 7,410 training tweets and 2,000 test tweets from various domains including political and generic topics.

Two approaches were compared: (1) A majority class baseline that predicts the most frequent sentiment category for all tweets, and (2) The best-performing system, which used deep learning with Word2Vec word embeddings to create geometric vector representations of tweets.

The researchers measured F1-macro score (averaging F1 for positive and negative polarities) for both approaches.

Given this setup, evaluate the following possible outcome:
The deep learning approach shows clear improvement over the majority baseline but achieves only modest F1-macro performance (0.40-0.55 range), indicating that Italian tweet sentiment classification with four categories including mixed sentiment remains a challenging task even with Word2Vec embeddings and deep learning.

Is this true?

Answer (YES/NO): NO